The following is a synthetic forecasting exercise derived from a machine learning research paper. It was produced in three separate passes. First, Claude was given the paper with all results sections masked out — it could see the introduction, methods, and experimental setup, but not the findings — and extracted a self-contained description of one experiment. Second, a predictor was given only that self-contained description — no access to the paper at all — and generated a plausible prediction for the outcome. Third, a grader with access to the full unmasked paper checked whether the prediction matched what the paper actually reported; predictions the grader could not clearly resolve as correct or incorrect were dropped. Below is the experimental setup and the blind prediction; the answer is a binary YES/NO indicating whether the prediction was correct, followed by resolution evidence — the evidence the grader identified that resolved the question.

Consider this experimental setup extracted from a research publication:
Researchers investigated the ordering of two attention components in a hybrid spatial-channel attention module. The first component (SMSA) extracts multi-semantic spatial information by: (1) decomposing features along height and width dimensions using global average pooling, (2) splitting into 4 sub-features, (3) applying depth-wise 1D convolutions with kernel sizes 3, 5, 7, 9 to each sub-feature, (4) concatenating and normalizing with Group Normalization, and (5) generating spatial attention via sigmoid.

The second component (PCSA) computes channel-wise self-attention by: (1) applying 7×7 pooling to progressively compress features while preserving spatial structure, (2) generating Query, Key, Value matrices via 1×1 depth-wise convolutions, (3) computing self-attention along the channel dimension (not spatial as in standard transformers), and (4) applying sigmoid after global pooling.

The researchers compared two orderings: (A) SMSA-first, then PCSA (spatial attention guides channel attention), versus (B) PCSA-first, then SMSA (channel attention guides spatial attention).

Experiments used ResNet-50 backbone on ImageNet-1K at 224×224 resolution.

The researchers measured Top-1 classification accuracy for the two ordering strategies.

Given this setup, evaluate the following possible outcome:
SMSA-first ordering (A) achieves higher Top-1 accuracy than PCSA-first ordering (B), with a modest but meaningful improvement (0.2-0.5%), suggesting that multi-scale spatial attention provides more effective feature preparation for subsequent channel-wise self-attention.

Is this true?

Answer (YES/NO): YES